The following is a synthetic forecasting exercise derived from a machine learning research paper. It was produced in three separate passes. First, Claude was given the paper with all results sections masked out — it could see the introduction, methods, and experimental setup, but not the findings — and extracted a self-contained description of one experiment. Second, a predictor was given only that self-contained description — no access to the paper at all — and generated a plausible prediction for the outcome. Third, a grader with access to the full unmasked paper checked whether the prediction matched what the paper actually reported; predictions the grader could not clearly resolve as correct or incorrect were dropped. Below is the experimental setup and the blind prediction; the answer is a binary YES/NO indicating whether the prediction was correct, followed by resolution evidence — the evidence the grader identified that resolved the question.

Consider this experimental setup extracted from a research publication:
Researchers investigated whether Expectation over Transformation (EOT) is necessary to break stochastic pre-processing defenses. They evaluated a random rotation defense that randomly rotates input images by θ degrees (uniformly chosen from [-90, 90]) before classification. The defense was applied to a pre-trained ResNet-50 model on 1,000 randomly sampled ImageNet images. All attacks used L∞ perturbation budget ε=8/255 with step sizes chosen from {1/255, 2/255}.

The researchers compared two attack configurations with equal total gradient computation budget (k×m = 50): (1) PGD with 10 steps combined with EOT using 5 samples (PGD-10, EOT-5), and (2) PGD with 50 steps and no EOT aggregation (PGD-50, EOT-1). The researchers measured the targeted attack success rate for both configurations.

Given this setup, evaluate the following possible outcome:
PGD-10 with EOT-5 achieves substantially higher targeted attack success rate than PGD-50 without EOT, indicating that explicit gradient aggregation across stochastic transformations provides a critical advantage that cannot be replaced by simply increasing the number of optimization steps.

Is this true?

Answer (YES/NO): NO